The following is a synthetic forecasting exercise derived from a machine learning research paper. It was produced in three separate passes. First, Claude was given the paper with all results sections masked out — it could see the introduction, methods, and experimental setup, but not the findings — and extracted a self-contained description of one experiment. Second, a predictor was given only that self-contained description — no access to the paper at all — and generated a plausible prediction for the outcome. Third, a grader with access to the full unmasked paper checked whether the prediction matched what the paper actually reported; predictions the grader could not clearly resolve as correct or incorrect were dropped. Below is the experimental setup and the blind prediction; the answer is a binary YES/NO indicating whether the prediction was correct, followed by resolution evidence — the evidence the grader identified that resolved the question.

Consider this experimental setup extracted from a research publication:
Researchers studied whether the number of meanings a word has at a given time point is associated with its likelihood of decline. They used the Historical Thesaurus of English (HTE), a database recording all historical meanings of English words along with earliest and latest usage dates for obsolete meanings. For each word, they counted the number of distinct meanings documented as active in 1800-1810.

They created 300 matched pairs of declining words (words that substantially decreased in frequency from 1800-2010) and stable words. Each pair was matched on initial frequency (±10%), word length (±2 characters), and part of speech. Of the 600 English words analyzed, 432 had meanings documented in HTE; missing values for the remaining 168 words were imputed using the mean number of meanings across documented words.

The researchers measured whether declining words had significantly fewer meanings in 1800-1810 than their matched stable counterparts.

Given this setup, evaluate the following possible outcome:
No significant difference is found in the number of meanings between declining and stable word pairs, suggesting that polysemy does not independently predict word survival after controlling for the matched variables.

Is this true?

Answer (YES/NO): NO